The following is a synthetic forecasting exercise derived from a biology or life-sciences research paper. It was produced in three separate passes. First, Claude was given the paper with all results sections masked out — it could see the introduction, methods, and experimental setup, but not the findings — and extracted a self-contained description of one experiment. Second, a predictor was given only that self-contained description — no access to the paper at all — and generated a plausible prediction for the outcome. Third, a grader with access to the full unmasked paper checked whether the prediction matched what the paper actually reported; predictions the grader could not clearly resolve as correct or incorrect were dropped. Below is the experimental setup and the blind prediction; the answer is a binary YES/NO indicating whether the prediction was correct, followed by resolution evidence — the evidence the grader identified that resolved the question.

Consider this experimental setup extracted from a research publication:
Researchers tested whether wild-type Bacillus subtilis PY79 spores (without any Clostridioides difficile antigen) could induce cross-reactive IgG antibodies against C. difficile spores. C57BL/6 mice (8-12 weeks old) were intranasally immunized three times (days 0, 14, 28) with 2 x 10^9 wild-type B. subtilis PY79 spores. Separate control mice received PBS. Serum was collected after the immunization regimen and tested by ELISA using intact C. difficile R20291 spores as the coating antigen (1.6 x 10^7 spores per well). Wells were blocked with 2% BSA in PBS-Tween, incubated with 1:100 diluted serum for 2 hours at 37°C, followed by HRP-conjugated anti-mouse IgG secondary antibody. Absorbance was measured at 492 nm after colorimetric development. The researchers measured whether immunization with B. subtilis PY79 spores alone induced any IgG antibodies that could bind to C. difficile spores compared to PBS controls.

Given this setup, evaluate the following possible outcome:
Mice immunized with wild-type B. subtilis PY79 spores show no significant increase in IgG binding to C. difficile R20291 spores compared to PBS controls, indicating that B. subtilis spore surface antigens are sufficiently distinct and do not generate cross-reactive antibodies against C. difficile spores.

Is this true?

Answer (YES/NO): YES